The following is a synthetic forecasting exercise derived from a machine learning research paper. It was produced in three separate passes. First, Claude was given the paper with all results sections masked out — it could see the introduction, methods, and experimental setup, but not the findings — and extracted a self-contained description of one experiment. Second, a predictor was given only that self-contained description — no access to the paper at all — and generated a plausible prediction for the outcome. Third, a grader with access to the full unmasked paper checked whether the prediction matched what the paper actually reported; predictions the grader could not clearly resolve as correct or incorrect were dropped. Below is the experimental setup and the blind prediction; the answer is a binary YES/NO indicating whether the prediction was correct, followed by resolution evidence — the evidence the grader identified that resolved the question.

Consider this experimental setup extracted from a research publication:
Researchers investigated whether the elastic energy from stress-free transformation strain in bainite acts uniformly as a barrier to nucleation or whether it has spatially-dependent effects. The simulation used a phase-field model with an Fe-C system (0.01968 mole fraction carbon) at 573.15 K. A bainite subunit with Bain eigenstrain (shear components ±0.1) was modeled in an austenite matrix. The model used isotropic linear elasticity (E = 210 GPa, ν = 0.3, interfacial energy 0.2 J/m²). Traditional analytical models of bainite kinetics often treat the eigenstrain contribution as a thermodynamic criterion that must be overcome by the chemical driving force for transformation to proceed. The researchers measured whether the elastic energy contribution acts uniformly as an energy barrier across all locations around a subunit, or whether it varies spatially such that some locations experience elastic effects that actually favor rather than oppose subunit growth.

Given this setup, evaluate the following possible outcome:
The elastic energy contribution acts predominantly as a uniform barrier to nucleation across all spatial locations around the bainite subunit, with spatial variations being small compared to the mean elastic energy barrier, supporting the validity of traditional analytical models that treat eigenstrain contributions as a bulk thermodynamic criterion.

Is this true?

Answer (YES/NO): NO